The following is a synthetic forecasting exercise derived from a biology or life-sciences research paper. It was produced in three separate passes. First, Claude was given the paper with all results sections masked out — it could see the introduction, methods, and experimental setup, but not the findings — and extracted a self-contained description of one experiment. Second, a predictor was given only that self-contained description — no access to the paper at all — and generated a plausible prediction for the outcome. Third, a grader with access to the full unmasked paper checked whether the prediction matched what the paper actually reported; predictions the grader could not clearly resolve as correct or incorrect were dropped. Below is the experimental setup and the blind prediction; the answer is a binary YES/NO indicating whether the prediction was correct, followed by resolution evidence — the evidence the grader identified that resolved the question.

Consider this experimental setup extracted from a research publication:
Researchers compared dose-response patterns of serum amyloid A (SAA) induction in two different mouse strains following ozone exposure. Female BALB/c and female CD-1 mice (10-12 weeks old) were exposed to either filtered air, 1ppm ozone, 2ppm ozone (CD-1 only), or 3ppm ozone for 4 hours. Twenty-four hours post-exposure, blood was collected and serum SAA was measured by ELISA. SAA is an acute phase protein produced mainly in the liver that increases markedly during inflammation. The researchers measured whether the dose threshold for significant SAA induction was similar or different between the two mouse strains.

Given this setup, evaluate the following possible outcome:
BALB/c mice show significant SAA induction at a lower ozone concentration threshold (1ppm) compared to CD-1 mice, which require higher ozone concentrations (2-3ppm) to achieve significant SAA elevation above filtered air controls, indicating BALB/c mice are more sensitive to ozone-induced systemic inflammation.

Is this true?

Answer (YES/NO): NO